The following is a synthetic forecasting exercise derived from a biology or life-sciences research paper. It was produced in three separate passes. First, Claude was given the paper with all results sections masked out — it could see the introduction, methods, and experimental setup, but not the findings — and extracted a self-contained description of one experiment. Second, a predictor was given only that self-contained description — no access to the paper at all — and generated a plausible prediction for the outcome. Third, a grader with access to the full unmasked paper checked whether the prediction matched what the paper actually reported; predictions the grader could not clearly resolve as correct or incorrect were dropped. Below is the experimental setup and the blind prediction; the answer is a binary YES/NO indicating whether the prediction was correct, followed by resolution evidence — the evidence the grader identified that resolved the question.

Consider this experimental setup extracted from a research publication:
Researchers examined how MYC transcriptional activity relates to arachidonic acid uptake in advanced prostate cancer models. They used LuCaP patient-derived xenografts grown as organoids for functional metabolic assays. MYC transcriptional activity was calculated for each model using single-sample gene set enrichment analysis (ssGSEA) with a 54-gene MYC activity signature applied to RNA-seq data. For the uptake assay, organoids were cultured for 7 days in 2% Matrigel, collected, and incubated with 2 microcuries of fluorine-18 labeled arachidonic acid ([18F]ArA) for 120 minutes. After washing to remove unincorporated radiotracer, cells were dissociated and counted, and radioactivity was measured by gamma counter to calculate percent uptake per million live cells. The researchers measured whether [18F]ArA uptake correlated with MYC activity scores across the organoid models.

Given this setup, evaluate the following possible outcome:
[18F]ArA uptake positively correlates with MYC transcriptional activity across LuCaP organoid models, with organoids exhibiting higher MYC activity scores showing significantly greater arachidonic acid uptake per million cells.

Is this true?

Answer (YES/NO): NO